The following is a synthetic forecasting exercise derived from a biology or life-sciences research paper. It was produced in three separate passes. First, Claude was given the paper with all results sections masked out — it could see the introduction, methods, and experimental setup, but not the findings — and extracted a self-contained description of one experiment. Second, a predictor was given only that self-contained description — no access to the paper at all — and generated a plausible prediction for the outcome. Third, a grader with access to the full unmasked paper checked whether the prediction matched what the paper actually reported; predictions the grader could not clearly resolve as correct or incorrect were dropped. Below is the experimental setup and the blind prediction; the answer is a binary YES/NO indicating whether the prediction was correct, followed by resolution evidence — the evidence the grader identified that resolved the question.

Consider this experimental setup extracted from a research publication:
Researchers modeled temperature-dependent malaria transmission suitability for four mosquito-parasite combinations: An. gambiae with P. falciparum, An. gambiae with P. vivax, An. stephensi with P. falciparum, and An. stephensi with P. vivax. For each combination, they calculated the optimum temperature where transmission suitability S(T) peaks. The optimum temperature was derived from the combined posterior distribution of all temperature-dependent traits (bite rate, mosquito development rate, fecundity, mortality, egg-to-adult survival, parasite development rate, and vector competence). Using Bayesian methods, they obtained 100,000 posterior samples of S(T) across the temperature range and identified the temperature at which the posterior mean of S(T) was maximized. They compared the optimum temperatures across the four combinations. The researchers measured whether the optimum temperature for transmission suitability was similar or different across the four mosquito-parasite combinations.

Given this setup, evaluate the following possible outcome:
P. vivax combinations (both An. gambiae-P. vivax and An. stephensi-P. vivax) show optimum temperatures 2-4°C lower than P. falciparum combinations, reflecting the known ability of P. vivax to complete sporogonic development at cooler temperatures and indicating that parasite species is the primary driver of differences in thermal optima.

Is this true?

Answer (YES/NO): NO